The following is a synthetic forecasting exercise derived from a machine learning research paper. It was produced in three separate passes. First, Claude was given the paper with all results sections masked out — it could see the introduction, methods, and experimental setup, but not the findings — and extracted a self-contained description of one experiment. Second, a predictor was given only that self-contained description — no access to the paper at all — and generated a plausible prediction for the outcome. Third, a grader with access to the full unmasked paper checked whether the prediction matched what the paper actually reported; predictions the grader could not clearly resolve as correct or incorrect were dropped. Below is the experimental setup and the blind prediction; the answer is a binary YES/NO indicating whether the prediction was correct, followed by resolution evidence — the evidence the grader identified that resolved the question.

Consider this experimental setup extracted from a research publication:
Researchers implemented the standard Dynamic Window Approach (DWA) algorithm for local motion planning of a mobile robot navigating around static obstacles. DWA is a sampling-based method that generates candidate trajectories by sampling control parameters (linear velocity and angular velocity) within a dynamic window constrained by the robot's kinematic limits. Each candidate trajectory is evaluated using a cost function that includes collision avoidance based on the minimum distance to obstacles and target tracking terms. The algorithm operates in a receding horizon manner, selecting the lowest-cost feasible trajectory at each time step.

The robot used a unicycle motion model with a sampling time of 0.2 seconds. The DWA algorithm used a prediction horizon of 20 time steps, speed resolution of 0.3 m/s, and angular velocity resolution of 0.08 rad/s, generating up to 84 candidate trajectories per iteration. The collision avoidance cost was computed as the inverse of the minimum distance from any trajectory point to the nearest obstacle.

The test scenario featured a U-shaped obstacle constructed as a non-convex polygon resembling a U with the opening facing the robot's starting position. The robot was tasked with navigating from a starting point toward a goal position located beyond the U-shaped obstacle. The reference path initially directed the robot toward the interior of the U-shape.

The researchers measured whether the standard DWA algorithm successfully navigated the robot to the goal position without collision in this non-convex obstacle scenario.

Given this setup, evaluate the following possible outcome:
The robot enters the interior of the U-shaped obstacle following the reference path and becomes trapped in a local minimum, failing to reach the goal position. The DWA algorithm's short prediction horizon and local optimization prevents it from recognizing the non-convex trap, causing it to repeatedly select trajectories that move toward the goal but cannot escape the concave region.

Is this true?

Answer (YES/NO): YES